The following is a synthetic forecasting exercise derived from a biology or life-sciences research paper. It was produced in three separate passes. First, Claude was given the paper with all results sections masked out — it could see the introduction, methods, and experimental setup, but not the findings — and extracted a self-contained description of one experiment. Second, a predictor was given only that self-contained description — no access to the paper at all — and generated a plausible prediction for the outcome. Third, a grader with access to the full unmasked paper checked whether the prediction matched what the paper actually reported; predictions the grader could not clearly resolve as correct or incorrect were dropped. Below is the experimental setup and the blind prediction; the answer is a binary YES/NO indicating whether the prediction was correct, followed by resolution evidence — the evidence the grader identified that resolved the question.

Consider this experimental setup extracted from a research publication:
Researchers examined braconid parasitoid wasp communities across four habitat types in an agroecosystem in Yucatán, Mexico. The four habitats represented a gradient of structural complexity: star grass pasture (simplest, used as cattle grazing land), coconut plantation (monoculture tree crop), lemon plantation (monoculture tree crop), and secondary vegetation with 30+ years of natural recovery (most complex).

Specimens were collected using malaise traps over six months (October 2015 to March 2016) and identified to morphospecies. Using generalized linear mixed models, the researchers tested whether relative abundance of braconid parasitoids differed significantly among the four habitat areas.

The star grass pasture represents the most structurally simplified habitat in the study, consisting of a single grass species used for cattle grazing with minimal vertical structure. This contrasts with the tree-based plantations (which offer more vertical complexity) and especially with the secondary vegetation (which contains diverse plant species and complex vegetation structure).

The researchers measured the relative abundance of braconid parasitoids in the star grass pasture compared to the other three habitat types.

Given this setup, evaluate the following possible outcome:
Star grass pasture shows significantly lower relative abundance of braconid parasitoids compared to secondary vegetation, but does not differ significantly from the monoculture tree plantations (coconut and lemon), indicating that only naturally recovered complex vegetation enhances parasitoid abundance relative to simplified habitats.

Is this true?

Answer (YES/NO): NO